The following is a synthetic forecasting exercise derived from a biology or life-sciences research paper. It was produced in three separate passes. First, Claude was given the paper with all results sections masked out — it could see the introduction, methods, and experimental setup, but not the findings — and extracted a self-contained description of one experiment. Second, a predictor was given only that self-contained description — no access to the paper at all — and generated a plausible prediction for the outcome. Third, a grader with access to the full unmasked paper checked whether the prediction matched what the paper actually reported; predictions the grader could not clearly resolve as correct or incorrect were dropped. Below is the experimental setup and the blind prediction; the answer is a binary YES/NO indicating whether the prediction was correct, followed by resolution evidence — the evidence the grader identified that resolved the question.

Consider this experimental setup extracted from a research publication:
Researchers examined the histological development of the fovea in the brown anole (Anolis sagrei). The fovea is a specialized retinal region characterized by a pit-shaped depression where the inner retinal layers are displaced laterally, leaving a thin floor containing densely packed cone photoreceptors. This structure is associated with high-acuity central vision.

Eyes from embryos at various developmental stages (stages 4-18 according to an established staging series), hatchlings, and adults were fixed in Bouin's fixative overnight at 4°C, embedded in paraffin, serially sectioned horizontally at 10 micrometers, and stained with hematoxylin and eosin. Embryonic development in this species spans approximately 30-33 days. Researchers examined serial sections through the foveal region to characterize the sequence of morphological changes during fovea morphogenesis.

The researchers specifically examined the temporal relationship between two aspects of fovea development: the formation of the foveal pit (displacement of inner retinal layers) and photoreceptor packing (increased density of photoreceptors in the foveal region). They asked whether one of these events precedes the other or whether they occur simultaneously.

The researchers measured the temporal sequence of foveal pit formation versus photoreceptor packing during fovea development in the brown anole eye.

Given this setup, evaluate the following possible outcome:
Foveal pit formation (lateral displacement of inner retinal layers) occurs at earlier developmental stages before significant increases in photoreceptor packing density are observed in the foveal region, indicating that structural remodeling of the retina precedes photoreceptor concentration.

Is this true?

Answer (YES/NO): NO